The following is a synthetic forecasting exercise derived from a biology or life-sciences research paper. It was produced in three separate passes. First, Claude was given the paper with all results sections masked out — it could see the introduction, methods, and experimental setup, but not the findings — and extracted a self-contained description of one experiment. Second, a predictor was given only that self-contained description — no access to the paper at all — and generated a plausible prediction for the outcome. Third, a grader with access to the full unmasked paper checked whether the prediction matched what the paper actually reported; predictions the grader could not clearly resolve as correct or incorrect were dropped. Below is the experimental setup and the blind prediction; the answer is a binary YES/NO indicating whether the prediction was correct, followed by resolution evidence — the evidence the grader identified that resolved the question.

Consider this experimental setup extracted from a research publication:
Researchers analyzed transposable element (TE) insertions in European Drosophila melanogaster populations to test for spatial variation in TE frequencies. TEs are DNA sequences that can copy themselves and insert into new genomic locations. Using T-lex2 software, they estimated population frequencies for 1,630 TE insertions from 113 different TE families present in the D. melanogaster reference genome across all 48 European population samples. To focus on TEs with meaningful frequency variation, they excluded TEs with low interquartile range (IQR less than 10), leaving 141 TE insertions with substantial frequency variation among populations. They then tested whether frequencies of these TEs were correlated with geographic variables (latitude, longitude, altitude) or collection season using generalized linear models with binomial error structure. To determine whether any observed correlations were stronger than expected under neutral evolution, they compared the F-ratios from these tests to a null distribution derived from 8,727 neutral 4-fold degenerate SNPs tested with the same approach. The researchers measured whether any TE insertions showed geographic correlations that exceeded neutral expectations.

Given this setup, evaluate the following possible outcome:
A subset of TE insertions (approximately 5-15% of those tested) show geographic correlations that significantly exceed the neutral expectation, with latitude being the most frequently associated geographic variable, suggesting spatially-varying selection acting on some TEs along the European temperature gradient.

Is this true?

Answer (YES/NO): NO